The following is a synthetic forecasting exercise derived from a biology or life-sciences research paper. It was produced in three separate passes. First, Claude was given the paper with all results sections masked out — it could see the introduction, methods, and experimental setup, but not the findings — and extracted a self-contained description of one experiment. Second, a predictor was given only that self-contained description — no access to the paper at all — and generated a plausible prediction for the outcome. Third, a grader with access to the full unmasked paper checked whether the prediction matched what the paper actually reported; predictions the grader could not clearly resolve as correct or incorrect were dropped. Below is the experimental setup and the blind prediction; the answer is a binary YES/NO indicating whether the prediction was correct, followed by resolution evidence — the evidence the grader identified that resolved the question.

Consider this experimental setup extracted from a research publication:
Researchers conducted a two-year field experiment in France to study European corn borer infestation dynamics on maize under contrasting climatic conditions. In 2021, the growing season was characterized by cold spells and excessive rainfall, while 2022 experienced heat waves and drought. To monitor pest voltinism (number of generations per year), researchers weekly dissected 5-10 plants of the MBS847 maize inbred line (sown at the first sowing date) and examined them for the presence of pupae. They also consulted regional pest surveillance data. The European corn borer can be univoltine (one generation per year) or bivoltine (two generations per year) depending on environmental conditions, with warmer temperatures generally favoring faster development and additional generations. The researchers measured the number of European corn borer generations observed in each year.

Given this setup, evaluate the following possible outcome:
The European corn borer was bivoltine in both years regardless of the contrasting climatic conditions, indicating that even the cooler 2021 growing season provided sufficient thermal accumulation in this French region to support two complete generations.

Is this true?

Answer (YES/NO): NO